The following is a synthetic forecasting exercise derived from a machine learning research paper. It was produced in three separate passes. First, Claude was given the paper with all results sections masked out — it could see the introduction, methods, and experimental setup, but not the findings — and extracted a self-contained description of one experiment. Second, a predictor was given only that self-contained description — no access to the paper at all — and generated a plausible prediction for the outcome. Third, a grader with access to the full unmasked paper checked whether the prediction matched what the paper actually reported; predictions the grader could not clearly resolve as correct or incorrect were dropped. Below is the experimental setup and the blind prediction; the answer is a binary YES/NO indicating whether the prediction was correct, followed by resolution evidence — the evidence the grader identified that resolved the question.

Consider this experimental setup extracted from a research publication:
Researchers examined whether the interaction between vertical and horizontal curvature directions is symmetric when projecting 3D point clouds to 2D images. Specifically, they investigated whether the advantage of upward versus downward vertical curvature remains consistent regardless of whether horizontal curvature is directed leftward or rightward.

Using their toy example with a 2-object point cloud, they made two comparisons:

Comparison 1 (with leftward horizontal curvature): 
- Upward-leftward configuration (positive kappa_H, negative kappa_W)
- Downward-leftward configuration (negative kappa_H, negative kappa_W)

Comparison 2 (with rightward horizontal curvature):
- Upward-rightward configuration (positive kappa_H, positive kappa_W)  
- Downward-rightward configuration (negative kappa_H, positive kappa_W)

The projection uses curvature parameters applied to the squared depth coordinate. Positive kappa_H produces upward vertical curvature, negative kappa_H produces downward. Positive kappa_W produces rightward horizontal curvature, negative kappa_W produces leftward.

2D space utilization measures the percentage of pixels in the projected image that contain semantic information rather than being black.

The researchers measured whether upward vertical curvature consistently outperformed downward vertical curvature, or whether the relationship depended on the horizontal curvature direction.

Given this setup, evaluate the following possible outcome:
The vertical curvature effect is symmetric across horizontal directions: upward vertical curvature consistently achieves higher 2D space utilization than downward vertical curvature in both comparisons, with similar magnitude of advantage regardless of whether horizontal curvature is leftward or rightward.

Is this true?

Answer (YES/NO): NO